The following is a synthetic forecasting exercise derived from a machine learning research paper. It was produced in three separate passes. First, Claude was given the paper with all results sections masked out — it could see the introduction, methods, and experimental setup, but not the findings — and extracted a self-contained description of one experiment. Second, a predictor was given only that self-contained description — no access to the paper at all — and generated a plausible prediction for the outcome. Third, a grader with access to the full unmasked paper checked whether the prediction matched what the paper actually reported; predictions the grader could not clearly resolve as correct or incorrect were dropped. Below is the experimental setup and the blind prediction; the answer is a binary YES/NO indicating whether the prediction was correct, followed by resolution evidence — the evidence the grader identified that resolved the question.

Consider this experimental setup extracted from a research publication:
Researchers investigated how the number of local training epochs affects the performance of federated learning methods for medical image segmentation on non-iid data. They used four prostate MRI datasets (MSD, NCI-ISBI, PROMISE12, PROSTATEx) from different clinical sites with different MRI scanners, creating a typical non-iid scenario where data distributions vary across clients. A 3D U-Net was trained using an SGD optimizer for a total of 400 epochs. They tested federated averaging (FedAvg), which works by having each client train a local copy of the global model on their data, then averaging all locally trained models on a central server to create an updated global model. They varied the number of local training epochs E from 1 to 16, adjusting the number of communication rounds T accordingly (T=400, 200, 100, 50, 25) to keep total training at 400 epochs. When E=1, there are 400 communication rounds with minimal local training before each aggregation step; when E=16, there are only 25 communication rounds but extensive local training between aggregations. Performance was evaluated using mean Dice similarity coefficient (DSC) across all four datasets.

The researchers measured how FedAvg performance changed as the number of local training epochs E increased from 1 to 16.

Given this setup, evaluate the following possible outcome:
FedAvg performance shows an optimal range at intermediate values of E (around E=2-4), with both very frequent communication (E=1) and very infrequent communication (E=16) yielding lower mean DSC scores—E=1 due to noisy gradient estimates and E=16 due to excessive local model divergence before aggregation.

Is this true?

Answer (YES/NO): NO